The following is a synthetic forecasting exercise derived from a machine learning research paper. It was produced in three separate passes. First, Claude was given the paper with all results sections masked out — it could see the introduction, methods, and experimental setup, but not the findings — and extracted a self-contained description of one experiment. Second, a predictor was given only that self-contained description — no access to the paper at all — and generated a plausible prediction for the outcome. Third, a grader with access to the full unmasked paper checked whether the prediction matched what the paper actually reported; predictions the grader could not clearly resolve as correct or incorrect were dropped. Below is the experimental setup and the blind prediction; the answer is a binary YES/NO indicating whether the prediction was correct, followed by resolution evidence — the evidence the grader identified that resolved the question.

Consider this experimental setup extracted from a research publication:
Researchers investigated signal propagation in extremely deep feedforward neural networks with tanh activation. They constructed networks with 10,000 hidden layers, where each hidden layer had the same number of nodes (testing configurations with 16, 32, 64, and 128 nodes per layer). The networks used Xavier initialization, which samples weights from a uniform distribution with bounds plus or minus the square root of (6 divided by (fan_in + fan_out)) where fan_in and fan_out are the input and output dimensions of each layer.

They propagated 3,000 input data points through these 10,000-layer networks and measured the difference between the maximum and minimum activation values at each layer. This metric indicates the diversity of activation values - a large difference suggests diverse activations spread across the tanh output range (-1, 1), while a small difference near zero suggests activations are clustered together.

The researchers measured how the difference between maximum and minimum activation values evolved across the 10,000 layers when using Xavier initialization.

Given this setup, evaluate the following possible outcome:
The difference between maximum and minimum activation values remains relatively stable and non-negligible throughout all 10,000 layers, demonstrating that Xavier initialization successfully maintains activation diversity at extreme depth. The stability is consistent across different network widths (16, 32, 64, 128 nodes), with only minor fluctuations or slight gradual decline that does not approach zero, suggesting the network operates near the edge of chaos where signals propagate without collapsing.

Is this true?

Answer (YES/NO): NO